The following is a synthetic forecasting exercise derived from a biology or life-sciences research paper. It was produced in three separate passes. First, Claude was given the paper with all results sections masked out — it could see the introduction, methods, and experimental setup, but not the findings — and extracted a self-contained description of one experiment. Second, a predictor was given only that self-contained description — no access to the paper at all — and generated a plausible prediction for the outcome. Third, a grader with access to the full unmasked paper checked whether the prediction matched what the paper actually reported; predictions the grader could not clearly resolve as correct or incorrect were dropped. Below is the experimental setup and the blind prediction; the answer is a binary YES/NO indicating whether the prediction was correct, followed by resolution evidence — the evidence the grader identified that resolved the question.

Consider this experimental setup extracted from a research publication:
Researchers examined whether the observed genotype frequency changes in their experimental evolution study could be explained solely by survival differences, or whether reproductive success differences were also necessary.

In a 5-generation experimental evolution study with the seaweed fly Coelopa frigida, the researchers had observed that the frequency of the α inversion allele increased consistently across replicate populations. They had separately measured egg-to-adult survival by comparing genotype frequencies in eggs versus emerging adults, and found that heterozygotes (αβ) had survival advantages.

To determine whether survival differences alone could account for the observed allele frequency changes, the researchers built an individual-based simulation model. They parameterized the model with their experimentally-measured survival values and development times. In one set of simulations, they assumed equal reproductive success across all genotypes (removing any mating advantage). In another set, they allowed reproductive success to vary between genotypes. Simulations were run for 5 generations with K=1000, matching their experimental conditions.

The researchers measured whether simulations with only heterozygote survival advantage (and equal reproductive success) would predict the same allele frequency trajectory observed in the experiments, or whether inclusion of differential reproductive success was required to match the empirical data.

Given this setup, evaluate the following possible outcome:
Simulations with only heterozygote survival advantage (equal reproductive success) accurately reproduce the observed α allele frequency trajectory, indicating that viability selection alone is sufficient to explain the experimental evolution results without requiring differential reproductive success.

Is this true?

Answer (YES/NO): NO